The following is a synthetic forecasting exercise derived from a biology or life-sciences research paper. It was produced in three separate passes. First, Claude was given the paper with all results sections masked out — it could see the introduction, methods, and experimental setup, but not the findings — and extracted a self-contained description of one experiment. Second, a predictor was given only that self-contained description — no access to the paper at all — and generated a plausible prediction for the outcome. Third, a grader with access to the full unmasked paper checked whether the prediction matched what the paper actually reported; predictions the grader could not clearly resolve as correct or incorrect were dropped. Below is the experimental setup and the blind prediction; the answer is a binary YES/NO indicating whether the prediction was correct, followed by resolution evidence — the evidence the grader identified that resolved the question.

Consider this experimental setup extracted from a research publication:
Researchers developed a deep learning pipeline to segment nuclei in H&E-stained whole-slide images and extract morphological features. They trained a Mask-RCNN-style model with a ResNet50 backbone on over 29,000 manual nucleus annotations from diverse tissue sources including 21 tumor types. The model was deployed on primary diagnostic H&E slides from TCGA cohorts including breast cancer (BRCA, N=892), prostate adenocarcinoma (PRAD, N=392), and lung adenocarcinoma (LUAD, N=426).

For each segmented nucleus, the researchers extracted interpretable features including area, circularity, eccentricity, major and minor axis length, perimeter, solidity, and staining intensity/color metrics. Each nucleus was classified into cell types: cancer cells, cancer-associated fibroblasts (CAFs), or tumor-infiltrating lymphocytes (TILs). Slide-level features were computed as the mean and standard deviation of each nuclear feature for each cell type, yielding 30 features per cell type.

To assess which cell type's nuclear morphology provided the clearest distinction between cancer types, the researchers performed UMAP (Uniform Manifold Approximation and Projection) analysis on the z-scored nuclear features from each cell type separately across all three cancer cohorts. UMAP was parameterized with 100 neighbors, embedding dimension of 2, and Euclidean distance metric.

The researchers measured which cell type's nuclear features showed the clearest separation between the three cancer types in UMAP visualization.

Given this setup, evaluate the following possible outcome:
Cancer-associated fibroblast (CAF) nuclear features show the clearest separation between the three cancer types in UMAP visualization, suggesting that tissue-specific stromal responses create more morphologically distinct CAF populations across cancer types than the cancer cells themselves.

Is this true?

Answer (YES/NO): YES